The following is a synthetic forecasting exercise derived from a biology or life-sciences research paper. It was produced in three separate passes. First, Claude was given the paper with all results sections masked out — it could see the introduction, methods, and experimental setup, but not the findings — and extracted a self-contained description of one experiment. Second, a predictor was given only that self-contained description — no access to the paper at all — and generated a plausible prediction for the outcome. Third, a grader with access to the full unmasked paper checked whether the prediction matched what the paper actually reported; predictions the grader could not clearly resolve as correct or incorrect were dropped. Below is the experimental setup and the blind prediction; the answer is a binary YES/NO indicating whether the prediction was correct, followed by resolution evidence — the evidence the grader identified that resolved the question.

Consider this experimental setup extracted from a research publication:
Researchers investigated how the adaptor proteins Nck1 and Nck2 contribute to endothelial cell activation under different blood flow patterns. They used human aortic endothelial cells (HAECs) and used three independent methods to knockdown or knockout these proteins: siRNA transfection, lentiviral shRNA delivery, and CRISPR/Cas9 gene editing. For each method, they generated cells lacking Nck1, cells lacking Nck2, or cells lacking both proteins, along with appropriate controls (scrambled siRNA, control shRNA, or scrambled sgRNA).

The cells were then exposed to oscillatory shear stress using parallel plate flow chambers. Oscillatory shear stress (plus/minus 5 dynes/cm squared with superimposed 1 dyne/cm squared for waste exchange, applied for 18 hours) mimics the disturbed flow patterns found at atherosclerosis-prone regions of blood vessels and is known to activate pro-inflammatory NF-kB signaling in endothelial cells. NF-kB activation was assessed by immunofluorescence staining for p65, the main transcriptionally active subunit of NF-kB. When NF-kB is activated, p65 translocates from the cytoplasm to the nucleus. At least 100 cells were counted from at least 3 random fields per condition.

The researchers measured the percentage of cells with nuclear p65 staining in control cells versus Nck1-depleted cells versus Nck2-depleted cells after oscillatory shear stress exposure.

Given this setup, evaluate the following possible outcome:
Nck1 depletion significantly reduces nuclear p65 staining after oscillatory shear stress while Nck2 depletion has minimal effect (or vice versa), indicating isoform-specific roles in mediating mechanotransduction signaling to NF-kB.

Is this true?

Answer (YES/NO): YES